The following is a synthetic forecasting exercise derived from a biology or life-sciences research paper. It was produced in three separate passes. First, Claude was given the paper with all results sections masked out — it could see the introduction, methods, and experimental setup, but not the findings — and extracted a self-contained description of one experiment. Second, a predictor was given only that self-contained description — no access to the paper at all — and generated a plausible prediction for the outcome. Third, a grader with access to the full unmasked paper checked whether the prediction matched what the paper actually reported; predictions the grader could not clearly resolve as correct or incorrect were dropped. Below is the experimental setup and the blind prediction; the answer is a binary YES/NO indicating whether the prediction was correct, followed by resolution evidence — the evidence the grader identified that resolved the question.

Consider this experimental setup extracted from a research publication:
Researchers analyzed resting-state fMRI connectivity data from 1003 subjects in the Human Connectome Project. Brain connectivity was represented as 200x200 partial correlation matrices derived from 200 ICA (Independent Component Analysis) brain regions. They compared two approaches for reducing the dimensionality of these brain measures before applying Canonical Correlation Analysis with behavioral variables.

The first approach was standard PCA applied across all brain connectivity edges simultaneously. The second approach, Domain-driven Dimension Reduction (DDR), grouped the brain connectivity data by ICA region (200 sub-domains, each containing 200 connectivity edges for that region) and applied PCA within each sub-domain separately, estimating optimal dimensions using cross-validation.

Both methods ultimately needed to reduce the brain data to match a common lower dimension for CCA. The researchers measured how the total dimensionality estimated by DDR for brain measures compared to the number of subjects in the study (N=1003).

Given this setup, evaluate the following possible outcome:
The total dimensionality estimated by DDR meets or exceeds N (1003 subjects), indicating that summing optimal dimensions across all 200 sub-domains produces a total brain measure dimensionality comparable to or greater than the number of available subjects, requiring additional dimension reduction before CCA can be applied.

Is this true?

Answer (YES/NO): YES